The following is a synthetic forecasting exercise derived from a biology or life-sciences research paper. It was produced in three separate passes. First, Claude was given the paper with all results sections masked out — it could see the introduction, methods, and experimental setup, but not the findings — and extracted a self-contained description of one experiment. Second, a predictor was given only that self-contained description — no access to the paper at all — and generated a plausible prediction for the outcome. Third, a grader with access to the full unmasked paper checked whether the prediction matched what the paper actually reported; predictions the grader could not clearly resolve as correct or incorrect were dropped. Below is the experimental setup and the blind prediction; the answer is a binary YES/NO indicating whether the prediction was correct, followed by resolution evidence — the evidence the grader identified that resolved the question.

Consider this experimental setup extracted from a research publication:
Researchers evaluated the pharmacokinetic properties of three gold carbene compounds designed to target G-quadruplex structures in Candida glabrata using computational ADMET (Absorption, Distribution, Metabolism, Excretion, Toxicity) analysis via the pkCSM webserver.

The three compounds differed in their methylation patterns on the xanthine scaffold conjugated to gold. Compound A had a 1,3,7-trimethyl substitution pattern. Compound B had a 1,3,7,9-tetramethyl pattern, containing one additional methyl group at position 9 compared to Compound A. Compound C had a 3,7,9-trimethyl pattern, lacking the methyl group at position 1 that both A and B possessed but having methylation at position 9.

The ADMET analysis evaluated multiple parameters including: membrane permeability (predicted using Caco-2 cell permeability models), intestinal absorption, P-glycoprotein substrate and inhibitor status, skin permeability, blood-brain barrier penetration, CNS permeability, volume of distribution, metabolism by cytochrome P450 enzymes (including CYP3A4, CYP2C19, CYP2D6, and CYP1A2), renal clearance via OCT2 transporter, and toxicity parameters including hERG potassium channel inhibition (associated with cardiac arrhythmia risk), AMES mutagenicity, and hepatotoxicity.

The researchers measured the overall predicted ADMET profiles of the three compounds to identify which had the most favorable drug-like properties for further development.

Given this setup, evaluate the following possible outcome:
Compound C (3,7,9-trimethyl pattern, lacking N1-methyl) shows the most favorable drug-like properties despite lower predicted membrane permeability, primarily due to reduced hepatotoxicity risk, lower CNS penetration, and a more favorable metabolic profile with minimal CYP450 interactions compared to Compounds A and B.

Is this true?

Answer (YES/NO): NO